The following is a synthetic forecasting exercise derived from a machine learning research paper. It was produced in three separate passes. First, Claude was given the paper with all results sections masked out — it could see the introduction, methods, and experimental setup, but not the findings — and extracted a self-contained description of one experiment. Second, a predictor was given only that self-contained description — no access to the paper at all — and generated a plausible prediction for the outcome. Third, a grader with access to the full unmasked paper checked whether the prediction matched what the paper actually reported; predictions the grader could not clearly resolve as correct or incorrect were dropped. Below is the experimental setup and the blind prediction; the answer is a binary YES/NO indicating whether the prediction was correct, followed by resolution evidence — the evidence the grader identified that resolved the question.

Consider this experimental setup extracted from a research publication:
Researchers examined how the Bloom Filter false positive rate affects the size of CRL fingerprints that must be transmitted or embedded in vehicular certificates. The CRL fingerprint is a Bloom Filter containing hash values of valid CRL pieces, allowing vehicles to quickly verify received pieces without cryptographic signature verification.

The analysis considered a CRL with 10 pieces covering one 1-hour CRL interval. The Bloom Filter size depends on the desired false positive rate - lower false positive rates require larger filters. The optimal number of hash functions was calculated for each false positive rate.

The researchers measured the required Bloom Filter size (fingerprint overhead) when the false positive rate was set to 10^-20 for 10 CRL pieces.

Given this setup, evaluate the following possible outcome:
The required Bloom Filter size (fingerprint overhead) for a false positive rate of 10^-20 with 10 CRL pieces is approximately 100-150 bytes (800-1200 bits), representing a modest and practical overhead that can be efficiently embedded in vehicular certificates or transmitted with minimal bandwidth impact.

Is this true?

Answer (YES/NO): YES